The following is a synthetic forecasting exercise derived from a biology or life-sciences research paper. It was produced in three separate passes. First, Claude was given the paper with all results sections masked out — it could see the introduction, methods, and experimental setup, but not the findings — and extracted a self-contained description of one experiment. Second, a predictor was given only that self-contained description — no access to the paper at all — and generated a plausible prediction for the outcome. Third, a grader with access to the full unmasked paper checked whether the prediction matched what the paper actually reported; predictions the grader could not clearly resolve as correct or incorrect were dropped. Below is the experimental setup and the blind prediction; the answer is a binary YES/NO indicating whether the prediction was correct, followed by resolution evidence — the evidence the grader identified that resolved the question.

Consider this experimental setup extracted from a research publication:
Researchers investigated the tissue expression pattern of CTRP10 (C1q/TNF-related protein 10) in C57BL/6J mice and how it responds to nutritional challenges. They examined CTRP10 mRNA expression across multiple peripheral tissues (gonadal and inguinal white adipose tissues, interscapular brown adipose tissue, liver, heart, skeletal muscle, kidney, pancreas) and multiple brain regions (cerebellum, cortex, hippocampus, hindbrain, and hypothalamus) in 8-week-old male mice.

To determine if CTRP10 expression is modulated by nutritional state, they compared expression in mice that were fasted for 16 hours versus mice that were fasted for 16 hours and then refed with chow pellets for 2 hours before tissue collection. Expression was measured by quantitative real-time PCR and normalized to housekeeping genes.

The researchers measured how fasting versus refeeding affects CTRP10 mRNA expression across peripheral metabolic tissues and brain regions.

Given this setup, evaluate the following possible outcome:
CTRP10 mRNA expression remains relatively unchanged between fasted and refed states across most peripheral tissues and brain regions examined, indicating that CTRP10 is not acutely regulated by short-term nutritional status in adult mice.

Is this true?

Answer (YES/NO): NO